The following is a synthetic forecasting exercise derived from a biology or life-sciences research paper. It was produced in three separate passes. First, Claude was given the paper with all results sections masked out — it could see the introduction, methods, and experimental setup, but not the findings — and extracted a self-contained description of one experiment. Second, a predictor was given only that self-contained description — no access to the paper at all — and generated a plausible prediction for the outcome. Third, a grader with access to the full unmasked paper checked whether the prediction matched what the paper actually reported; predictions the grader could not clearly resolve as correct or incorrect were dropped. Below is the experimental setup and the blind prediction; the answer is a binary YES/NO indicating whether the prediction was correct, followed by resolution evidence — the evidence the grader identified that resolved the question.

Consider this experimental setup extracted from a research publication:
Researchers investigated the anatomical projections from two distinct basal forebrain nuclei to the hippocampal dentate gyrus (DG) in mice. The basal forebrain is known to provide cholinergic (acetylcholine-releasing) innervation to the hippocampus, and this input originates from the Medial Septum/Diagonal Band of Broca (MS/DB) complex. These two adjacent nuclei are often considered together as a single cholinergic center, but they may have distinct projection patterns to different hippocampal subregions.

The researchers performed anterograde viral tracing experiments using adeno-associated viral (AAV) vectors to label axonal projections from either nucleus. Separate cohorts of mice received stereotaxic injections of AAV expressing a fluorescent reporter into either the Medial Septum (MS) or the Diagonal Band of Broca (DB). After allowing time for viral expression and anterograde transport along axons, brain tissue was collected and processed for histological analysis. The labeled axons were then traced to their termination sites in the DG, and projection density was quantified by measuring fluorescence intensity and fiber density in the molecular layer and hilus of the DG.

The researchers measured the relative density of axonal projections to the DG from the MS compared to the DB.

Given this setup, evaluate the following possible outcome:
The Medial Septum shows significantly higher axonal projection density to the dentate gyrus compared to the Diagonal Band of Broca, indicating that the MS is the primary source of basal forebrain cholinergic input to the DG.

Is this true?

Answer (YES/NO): NO